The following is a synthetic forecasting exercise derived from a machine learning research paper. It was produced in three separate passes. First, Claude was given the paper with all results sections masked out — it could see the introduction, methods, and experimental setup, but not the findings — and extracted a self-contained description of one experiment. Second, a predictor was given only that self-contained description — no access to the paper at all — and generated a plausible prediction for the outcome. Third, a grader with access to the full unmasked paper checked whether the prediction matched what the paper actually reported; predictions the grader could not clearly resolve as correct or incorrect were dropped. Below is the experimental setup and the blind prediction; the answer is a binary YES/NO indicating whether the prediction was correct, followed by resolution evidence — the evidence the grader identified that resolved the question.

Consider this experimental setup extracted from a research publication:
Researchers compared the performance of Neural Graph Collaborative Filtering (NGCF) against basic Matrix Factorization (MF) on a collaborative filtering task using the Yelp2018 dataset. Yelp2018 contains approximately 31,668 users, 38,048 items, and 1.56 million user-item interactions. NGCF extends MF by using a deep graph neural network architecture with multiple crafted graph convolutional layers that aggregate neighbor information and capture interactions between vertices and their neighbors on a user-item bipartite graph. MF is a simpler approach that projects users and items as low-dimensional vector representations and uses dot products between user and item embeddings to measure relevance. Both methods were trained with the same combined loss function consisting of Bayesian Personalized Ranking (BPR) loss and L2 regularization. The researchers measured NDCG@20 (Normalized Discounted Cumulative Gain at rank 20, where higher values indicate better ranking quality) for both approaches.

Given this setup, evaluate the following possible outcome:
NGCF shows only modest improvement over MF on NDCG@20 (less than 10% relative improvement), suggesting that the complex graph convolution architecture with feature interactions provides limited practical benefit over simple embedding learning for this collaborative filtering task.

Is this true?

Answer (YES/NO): NO